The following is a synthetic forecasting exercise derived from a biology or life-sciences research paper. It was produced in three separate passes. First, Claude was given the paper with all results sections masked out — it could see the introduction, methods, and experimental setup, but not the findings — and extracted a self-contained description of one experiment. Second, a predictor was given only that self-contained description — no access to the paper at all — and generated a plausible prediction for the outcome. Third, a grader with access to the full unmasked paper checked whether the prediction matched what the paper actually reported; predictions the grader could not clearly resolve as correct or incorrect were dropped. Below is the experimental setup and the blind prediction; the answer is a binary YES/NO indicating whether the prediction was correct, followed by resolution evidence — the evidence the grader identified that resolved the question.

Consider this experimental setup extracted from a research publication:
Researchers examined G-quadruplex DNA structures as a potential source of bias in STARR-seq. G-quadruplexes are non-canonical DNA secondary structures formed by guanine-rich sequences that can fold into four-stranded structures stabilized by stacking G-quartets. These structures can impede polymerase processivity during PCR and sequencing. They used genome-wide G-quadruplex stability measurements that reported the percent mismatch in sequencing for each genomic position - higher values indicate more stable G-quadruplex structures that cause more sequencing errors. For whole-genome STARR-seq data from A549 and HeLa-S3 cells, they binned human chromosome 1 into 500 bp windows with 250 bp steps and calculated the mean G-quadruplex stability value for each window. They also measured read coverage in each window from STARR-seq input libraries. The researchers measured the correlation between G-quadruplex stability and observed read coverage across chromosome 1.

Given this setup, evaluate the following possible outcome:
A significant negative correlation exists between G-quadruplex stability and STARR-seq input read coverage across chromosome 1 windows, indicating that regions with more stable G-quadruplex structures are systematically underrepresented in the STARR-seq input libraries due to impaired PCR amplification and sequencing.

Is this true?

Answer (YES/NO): YES